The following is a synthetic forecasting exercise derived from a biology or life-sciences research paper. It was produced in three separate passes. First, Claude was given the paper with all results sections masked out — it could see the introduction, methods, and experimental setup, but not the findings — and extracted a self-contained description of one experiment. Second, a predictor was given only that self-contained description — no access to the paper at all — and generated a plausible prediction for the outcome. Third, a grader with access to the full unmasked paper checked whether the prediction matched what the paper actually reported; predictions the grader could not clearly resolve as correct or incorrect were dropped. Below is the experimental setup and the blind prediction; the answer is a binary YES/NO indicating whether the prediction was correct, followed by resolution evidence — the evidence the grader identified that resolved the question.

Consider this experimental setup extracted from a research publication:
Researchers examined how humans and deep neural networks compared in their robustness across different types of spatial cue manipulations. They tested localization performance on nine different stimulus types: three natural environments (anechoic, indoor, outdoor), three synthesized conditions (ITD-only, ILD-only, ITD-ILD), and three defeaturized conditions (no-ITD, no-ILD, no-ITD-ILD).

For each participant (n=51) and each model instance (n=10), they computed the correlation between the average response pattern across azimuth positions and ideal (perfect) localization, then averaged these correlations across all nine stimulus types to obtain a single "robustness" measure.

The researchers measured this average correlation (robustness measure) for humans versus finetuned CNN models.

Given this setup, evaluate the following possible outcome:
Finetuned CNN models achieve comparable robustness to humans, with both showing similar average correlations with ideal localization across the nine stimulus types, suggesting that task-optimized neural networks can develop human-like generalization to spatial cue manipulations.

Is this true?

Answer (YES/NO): NO